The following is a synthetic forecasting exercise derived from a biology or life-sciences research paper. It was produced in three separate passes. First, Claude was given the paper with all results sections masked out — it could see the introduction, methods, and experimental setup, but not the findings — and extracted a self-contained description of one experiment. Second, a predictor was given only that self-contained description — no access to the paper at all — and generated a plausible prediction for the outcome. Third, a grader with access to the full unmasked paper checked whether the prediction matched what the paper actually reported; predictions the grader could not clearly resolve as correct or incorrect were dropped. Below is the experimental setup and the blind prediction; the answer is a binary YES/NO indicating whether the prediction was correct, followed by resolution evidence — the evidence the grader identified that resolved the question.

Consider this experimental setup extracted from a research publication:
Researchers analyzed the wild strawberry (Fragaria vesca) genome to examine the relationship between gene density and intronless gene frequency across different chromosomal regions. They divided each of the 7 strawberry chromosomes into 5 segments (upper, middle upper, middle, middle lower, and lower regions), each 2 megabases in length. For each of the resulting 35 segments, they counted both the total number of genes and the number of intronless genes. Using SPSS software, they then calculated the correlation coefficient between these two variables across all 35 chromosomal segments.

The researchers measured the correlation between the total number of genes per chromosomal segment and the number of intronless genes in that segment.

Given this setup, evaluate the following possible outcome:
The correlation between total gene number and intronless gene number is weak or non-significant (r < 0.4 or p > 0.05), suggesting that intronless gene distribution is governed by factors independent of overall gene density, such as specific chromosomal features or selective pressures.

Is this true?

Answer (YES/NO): NO